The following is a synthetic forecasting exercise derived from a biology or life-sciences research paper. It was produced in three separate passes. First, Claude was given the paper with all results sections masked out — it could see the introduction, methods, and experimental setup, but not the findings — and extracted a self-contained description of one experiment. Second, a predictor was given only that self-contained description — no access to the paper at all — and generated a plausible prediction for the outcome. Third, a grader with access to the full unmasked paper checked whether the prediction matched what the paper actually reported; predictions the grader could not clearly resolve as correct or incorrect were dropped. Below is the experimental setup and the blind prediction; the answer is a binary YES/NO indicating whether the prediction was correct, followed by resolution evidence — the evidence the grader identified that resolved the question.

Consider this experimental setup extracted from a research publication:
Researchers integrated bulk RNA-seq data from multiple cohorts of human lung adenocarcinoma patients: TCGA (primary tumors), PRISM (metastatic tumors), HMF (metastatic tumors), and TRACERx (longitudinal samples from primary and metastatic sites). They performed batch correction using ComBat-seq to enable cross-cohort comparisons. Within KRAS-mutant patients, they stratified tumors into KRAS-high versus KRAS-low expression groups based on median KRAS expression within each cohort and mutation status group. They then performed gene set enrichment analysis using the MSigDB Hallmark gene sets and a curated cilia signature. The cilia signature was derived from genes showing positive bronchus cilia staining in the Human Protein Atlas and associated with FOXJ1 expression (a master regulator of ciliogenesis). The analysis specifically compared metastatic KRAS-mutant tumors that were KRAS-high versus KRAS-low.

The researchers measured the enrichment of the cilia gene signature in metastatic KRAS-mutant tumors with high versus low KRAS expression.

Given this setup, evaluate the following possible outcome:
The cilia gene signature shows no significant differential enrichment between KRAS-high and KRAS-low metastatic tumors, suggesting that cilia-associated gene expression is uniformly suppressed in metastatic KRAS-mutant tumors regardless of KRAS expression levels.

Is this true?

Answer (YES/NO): YES